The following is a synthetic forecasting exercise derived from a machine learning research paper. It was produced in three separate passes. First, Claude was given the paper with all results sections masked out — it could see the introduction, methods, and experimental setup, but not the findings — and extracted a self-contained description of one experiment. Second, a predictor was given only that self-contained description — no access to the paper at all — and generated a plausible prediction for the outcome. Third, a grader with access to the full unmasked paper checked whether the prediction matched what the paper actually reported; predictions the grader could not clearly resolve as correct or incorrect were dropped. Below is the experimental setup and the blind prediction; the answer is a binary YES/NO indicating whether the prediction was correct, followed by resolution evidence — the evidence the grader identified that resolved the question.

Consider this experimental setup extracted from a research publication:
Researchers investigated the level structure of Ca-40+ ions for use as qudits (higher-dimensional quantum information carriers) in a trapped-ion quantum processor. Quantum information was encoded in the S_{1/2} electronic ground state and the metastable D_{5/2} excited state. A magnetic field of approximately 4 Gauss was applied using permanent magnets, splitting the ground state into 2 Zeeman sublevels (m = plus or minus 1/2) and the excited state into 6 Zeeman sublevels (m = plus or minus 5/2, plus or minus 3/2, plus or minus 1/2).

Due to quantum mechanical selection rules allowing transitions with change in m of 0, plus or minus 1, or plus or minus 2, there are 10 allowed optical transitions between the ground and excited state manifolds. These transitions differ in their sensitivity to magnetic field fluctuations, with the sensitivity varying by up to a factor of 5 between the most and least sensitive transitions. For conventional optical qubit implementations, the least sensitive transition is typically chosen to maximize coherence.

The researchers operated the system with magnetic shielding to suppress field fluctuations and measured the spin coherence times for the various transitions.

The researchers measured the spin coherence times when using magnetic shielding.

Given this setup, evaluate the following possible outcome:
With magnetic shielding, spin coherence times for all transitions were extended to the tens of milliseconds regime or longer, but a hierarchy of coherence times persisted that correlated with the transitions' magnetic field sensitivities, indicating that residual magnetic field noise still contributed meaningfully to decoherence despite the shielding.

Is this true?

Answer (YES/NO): NO